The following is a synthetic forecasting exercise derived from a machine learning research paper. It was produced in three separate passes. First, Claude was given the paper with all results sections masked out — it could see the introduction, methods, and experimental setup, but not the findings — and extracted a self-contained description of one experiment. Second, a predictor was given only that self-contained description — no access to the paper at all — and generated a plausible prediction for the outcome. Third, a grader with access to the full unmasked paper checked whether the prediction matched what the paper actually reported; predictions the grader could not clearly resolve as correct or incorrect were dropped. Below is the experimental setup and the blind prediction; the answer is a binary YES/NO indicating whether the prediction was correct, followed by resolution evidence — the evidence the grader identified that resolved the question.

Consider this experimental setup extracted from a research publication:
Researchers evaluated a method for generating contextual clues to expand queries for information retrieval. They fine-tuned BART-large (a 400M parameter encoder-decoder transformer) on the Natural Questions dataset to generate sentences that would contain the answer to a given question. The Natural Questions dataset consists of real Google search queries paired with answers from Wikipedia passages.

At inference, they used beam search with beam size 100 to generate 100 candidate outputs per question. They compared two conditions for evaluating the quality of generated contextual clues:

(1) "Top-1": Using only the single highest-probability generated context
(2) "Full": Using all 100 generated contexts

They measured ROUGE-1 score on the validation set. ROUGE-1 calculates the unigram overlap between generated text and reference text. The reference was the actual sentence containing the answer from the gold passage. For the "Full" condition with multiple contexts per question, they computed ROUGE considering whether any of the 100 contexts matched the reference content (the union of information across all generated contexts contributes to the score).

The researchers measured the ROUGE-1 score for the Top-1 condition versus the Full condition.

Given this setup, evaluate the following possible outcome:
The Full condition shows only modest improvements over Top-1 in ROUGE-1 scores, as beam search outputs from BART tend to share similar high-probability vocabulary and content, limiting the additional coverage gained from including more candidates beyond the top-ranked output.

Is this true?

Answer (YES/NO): NO